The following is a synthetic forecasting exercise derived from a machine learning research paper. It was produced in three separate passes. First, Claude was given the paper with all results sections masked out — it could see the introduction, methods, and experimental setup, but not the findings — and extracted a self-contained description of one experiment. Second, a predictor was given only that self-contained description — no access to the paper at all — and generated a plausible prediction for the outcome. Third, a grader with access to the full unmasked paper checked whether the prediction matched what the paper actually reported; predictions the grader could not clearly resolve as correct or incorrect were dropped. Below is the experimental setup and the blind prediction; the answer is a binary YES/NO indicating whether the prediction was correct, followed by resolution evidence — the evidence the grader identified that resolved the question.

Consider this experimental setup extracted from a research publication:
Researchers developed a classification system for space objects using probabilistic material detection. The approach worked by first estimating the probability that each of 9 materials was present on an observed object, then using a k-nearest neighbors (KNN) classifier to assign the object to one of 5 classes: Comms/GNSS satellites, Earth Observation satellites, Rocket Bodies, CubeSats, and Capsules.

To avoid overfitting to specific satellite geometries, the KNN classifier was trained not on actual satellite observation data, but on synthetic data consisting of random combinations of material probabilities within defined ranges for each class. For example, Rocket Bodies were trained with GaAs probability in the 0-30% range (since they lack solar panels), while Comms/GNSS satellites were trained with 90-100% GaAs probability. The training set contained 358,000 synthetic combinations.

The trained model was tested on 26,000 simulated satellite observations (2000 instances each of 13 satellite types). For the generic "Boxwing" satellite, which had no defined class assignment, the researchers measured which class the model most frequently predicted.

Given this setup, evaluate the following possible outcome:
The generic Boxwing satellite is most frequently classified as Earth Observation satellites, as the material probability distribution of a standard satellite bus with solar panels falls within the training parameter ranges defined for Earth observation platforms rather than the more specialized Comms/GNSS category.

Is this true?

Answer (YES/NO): YES